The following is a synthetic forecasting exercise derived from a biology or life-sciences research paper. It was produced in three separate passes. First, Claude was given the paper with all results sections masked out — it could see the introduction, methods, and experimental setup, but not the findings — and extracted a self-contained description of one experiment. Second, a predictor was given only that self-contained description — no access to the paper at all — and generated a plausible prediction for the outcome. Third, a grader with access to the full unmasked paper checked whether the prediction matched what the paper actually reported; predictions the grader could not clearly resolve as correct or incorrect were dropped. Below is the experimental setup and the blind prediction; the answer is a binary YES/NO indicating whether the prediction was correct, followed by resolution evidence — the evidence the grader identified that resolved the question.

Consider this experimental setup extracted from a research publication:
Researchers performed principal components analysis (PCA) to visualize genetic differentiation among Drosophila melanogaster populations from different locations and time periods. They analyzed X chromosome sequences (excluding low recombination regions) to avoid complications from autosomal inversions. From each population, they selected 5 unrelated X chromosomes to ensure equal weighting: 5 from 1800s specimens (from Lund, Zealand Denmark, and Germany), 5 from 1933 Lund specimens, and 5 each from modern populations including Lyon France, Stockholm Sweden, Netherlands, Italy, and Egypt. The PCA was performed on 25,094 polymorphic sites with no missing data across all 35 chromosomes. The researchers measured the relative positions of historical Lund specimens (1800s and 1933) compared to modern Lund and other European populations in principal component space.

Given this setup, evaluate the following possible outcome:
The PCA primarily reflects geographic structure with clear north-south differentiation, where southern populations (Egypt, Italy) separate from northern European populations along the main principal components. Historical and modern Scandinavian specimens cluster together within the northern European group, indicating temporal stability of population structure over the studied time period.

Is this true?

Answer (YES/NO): NO